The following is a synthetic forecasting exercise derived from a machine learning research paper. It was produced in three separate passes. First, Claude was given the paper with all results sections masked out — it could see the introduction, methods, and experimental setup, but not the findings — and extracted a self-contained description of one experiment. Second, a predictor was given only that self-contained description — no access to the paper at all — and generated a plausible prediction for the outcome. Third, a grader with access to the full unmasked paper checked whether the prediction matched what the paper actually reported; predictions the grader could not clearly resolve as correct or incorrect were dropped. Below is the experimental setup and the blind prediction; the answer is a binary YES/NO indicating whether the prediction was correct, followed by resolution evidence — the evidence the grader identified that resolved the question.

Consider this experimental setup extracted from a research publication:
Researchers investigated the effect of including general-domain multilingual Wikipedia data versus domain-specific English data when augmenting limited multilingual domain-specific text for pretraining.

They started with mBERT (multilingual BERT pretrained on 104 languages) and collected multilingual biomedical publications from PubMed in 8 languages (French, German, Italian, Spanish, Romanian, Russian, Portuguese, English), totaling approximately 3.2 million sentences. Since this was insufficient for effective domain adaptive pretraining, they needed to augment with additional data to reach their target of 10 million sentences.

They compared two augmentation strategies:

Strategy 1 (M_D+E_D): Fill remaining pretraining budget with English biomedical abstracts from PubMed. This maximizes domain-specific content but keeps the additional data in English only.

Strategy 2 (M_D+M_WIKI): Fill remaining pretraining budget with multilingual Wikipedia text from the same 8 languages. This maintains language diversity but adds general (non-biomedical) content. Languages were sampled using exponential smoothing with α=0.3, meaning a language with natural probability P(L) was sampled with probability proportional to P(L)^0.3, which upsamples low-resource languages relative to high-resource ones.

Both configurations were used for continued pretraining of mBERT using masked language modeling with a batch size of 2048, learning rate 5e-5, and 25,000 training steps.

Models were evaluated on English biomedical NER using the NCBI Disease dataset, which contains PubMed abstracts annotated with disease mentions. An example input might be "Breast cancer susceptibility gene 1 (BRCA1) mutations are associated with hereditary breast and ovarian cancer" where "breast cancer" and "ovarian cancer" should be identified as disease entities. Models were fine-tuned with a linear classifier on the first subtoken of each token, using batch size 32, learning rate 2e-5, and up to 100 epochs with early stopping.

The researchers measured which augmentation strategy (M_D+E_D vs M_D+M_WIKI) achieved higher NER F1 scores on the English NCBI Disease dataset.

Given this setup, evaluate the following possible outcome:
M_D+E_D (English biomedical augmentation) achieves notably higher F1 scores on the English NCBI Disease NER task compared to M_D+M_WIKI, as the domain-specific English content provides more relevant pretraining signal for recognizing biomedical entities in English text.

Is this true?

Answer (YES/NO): YES